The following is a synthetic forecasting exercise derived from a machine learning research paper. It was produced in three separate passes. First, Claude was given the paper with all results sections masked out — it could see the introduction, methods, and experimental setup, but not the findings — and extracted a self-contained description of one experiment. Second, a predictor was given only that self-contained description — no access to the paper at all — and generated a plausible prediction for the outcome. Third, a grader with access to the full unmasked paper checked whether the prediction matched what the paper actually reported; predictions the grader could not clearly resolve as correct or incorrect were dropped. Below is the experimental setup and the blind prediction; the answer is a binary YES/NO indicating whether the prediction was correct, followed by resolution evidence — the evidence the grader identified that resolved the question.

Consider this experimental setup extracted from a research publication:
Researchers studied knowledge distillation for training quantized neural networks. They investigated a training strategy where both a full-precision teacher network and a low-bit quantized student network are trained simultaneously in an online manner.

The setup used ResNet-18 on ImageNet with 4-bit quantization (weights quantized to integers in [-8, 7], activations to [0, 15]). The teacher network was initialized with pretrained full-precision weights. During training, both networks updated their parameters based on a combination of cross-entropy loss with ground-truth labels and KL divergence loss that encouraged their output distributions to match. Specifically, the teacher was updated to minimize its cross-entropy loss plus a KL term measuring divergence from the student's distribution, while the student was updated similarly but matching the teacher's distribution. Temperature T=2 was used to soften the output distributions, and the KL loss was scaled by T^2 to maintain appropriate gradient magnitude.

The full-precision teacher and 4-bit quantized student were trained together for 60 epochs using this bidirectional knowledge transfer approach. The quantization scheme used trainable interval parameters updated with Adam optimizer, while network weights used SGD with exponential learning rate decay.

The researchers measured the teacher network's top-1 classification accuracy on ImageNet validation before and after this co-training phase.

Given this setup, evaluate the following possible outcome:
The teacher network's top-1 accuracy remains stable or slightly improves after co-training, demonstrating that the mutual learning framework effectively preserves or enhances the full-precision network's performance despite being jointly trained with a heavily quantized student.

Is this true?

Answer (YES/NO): NO